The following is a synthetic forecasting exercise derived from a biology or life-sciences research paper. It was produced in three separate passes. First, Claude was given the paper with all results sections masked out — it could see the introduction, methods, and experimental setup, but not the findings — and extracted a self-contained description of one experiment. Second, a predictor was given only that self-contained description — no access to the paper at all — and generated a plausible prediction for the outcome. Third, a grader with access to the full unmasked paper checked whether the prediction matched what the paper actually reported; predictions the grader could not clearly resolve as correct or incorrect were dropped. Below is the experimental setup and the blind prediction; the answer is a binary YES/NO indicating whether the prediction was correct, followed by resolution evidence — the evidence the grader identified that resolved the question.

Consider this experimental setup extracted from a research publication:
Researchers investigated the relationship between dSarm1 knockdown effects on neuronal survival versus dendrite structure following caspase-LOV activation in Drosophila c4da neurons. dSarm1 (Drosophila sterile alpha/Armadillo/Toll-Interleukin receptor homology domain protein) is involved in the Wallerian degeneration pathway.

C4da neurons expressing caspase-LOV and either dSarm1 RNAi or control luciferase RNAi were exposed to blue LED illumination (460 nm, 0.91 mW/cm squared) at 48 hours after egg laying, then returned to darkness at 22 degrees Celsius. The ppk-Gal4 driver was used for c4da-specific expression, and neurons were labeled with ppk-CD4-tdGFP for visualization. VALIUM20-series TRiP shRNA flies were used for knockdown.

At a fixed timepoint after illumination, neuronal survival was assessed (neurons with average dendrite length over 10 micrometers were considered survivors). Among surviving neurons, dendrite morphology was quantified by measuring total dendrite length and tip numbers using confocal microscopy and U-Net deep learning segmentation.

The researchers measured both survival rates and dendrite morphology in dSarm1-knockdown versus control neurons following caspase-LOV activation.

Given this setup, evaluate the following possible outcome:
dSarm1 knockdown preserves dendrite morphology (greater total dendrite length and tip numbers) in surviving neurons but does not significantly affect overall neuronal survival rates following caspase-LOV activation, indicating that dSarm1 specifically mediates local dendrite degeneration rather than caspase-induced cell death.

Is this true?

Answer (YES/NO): NO